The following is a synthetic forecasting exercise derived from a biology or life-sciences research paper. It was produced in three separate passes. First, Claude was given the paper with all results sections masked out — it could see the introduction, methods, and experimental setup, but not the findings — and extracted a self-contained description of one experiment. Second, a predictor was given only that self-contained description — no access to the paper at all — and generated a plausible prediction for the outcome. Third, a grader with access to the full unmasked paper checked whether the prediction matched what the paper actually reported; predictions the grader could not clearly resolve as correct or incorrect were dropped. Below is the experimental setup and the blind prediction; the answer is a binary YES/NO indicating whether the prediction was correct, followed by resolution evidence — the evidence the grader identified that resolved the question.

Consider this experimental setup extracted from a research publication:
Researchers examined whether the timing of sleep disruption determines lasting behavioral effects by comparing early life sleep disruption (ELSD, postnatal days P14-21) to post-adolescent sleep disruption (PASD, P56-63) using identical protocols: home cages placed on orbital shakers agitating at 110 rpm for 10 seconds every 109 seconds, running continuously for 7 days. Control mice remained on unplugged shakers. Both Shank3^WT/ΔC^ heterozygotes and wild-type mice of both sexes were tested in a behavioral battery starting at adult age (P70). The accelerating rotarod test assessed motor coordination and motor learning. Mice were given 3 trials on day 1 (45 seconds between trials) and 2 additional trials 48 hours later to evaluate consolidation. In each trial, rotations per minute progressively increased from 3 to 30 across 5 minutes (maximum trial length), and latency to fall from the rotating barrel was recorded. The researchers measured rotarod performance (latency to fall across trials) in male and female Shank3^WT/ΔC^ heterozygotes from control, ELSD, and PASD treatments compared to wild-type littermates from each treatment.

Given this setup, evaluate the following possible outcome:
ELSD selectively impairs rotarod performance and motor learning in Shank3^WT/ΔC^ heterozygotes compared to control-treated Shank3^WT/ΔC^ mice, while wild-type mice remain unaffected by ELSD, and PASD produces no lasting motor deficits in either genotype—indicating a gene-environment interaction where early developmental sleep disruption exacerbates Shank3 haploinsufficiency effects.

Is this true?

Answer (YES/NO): NO